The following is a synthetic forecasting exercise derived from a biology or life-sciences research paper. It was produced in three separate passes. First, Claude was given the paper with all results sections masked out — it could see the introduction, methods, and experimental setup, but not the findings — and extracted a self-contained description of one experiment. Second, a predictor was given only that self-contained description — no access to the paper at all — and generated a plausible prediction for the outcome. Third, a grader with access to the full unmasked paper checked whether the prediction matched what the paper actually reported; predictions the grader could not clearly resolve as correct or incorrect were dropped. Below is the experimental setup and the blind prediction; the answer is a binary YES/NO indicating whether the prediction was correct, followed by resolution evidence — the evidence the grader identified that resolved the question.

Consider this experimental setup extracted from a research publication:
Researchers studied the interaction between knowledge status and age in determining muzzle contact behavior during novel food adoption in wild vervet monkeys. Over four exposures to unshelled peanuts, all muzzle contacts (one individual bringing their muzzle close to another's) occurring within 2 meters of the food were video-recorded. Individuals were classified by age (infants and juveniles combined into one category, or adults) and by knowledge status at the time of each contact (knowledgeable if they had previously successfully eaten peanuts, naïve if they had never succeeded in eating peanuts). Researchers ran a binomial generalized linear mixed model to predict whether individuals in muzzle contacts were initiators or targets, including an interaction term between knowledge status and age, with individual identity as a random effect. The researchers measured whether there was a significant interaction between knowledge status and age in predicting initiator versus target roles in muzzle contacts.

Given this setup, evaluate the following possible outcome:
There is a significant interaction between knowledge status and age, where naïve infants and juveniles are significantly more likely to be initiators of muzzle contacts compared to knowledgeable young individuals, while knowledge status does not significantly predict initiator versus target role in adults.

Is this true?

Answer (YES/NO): NO